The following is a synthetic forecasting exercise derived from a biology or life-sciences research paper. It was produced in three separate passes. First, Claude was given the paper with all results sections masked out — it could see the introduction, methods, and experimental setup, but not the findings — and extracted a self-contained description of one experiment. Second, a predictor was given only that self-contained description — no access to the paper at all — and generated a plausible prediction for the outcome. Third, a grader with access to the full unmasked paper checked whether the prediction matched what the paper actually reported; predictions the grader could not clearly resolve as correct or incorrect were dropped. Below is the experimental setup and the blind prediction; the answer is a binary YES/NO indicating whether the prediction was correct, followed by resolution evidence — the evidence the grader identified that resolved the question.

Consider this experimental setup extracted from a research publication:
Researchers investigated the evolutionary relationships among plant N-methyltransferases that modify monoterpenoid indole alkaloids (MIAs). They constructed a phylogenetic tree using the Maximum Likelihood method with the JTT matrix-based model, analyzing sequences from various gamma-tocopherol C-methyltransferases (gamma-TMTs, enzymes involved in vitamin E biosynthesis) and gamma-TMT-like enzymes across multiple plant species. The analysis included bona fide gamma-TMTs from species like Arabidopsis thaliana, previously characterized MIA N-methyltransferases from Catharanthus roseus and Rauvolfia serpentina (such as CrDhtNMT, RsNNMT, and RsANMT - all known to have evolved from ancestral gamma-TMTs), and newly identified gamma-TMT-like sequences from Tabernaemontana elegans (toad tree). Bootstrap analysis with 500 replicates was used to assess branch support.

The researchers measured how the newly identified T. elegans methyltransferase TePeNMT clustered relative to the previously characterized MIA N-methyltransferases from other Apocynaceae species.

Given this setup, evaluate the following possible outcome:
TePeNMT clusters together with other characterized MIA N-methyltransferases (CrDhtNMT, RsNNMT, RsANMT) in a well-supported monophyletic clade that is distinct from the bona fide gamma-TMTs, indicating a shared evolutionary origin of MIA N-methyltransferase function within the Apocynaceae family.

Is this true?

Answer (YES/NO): NO